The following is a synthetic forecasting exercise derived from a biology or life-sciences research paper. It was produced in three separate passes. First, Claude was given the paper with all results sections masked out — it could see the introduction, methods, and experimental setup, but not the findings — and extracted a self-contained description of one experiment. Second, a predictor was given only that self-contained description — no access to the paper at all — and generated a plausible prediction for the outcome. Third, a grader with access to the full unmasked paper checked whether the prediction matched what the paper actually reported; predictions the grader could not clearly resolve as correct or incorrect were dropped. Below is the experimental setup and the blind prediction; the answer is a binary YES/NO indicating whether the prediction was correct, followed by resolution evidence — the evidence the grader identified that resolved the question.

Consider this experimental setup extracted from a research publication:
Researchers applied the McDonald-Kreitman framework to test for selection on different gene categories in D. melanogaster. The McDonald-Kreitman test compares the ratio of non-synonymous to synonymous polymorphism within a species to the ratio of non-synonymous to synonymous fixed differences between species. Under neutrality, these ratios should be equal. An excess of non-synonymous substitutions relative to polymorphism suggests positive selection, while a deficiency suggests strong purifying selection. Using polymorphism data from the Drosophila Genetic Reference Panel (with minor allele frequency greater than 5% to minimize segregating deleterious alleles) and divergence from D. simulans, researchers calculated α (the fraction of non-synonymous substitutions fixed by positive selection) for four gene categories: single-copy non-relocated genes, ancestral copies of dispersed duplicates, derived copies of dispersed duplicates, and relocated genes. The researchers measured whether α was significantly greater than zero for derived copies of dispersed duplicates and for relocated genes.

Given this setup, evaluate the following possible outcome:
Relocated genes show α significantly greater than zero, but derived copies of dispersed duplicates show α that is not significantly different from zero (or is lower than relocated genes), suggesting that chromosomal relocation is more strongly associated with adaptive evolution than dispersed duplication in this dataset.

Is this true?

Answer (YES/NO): NO